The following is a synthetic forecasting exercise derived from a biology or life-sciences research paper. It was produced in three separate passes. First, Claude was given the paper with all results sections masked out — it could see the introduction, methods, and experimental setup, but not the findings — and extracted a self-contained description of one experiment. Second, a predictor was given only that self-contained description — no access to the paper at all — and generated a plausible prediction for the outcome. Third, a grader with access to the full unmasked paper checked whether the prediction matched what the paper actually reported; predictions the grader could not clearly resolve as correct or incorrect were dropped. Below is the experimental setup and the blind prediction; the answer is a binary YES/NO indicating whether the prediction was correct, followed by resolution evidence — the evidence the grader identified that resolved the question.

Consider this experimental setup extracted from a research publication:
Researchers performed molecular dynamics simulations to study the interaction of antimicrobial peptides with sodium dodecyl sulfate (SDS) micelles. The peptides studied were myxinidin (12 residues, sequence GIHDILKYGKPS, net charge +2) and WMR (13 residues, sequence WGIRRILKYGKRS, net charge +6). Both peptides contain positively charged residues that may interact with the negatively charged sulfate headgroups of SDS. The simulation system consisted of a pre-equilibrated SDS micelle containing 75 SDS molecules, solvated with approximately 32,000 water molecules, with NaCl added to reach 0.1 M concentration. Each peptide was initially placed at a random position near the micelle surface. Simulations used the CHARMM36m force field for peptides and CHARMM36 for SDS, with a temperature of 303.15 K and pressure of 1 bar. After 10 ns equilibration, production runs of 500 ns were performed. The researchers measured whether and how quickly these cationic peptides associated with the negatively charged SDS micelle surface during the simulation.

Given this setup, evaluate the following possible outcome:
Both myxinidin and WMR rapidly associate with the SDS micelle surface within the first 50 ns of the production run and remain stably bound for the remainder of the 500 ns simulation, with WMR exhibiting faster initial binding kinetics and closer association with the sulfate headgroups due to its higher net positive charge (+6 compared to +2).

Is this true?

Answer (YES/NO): NO